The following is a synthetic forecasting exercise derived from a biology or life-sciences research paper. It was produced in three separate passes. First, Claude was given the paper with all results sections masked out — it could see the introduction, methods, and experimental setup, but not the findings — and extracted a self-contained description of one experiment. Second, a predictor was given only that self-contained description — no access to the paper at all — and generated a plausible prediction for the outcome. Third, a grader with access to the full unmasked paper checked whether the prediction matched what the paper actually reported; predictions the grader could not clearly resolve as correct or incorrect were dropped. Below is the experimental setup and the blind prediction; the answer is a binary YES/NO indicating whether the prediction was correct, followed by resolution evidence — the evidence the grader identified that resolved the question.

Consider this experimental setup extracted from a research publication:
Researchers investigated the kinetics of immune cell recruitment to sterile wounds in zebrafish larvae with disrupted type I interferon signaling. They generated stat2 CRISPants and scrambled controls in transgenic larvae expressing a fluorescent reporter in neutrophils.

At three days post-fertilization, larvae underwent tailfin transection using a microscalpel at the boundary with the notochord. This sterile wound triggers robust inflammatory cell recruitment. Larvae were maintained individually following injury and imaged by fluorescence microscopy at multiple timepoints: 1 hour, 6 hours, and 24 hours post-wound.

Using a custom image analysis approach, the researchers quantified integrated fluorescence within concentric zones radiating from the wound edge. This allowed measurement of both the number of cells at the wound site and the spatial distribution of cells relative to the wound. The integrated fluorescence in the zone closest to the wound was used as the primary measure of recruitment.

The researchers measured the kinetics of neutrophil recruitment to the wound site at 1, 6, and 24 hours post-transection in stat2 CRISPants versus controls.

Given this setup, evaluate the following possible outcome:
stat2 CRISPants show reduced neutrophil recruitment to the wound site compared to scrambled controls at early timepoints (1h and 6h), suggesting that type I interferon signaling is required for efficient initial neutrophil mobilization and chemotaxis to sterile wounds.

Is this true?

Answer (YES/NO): NO